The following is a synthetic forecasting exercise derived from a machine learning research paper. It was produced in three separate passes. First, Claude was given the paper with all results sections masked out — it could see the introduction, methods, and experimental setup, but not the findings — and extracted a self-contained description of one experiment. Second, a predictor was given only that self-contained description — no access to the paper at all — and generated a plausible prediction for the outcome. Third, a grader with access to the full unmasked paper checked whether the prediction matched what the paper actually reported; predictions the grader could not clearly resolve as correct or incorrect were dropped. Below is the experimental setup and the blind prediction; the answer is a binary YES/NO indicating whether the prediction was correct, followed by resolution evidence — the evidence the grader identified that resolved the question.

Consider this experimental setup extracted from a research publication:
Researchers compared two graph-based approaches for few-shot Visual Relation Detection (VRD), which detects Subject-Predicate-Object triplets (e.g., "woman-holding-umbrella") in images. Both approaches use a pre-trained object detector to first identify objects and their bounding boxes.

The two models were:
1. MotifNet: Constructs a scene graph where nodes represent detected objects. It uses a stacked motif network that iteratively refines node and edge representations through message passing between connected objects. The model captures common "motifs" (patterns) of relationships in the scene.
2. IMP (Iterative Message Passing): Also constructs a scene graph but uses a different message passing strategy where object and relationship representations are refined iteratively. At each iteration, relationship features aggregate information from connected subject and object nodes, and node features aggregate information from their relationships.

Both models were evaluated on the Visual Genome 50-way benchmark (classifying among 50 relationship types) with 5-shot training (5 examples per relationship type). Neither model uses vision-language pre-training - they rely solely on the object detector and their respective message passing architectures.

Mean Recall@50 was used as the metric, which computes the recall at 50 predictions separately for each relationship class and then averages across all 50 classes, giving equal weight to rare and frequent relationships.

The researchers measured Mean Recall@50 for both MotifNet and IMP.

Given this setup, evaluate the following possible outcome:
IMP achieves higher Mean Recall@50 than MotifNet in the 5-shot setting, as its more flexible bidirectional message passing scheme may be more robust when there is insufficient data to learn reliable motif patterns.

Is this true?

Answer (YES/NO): YES